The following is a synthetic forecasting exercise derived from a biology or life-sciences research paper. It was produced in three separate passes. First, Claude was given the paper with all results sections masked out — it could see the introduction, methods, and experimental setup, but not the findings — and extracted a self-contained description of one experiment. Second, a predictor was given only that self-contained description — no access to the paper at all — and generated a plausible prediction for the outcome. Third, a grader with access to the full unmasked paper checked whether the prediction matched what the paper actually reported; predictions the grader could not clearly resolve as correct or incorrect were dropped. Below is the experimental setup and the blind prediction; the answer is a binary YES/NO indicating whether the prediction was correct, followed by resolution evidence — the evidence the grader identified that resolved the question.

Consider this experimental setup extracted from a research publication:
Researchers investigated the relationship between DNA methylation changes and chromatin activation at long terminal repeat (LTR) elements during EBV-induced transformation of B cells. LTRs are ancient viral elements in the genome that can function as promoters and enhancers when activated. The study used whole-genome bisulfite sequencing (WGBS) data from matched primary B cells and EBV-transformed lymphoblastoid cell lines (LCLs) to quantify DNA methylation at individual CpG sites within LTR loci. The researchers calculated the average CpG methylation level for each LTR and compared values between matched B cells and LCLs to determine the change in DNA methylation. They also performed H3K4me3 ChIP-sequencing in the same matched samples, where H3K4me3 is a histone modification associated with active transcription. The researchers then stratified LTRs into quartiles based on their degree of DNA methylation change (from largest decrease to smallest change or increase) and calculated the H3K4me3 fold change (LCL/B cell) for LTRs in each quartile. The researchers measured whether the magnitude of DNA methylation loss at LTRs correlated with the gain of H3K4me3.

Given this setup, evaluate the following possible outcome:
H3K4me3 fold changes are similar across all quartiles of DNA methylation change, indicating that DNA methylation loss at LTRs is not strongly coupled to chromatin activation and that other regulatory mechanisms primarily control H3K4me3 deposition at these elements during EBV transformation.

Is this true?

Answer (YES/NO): YES